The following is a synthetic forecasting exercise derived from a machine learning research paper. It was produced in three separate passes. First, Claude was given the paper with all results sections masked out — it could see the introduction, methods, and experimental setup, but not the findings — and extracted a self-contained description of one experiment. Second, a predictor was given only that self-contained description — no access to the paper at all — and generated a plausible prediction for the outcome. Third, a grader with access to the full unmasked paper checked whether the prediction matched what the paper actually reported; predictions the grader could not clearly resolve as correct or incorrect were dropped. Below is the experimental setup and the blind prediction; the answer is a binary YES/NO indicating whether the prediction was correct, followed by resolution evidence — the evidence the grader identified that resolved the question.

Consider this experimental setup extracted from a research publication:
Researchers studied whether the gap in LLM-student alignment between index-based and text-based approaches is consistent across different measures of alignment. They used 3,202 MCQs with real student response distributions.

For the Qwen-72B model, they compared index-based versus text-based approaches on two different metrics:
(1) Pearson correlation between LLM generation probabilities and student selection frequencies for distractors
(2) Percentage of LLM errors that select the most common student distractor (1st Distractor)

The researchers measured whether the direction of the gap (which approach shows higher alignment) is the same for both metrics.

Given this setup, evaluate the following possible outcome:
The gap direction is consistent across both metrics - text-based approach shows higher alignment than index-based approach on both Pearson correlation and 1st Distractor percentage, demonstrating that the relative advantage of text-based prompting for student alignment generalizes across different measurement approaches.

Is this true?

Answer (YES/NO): NO